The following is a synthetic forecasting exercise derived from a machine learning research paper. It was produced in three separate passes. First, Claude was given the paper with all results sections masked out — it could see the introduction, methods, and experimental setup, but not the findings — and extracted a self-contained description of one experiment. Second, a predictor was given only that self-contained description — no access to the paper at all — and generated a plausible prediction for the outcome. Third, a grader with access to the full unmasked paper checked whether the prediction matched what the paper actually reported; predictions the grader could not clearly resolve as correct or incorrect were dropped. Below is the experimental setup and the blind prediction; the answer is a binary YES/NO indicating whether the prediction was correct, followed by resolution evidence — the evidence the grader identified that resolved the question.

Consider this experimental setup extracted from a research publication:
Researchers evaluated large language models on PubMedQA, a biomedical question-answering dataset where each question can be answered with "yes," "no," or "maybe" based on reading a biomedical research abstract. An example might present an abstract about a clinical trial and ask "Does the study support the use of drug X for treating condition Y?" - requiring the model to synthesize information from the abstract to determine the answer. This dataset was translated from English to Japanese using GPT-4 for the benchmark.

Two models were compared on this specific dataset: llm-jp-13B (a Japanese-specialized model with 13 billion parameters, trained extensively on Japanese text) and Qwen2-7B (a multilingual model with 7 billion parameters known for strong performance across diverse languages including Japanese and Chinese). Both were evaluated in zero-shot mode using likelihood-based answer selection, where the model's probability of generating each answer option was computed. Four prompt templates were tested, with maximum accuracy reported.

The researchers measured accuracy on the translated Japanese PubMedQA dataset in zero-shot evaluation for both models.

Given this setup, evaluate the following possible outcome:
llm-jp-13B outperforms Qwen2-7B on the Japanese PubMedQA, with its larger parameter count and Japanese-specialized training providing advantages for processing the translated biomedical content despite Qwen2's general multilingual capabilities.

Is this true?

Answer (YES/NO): YES